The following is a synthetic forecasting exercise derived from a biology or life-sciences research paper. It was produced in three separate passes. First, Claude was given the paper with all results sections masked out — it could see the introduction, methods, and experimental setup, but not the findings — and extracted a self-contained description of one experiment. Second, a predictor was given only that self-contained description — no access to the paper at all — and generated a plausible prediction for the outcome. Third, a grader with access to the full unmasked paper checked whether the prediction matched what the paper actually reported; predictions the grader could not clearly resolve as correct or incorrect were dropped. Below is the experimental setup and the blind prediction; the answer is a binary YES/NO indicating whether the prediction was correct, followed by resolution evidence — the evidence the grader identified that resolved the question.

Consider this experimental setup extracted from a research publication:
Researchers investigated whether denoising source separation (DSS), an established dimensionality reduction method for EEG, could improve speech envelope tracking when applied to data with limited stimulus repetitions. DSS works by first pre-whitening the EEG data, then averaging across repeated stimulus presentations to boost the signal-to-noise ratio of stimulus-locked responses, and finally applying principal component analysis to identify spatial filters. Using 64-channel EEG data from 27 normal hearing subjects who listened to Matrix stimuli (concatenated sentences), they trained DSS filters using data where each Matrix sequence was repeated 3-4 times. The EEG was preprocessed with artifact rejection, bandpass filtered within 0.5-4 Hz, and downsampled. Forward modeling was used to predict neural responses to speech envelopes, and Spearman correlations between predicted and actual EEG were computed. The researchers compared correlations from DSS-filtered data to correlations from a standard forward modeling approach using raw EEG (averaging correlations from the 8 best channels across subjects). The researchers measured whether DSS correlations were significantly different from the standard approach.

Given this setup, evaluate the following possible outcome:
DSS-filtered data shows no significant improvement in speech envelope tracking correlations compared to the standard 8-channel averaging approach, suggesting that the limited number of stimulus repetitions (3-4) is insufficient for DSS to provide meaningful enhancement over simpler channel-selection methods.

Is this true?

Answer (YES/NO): YES